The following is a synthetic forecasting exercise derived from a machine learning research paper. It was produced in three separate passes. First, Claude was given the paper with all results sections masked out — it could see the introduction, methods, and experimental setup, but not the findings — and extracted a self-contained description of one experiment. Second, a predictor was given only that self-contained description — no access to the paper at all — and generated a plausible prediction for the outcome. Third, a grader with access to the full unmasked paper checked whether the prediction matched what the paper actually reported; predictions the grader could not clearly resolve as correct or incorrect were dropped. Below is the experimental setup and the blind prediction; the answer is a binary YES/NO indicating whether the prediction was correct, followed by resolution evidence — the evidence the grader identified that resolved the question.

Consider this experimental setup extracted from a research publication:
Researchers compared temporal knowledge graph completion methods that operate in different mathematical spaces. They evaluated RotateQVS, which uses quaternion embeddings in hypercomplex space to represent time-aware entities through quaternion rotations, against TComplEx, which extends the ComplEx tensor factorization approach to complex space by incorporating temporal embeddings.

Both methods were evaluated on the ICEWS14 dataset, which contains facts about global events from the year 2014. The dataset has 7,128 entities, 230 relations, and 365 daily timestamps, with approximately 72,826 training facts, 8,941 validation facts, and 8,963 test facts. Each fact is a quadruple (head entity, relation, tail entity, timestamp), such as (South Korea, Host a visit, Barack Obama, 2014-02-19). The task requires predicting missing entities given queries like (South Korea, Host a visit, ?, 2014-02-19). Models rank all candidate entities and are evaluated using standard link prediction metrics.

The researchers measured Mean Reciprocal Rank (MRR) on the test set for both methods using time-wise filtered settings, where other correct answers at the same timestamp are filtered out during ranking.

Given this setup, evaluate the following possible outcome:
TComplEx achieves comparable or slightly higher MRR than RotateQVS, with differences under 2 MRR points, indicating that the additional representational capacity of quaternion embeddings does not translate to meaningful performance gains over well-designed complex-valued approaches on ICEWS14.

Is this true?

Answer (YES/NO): NO